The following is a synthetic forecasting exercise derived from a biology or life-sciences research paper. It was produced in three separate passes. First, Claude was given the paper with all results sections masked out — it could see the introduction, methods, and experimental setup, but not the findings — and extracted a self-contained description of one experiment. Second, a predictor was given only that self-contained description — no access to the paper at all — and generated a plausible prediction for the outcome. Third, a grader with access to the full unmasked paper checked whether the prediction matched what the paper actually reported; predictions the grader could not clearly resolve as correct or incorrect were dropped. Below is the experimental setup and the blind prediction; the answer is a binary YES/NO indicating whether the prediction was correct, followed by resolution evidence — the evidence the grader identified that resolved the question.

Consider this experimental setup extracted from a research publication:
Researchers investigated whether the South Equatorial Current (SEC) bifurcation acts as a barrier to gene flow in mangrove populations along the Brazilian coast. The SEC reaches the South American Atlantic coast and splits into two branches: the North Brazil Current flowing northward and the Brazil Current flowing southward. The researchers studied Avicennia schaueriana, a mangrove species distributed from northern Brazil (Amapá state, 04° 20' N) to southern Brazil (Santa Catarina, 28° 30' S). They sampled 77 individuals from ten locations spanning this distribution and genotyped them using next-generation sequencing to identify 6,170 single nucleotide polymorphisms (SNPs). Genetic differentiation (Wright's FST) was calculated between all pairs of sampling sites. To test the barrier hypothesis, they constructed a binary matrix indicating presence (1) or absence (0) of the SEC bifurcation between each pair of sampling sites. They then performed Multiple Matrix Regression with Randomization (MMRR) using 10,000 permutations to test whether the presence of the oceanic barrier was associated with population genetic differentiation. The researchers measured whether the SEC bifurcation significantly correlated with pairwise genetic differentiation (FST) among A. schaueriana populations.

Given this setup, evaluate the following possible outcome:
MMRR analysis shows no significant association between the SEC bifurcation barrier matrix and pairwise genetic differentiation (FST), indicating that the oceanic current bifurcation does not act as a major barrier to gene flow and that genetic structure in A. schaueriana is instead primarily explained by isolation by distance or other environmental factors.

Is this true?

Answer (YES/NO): NO